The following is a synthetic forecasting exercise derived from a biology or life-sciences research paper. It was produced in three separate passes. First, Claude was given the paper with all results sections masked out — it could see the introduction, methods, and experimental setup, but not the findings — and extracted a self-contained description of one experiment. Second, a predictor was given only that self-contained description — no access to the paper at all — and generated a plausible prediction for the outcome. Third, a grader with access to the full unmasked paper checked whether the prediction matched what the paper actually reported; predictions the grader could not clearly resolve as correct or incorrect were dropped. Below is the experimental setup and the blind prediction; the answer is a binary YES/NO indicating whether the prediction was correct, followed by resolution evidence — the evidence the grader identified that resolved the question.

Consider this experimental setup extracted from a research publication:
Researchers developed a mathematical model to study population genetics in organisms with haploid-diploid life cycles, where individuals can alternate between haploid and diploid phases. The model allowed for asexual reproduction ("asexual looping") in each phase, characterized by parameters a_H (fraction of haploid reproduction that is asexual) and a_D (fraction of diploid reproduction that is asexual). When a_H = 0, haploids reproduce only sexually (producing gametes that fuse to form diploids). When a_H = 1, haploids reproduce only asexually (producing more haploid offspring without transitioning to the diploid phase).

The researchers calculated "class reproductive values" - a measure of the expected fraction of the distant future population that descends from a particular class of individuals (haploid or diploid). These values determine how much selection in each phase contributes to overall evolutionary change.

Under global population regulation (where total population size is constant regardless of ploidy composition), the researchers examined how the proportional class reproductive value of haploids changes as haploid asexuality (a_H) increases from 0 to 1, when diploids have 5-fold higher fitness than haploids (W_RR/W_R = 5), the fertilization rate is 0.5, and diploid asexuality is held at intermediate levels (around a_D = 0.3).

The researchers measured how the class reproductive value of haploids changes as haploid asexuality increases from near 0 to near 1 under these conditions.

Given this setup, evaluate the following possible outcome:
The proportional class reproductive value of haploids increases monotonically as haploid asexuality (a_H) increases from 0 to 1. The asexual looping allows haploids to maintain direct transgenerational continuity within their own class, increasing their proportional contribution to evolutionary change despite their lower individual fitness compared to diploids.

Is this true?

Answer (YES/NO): NO